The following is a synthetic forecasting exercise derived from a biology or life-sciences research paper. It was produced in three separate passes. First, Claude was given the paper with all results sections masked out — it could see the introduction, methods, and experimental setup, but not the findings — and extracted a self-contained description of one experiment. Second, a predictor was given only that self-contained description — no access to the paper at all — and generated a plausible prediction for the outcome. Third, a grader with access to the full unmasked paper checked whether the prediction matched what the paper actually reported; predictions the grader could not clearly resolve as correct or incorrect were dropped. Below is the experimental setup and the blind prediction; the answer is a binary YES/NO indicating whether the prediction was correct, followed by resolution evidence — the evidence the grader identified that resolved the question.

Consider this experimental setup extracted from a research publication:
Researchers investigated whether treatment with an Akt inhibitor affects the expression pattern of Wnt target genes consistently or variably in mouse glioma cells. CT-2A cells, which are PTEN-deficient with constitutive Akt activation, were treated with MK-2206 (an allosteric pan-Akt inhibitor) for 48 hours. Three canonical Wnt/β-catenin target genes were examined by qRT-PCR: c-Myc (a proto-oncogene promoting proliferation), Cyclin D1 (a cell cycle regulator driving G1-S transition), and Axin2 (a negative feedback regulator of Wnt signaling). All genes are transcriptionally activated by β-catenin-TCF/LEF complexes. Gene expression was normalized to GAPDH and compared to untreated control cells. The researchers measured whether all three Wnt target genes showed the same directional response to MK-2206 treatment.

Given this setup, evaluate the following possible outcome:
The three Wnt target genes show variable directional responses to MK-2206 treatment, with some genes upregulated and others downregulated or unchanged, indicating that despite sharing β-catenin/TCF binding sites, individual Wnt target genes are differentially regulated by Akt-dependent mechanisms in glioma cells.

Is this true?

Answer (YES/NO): NO